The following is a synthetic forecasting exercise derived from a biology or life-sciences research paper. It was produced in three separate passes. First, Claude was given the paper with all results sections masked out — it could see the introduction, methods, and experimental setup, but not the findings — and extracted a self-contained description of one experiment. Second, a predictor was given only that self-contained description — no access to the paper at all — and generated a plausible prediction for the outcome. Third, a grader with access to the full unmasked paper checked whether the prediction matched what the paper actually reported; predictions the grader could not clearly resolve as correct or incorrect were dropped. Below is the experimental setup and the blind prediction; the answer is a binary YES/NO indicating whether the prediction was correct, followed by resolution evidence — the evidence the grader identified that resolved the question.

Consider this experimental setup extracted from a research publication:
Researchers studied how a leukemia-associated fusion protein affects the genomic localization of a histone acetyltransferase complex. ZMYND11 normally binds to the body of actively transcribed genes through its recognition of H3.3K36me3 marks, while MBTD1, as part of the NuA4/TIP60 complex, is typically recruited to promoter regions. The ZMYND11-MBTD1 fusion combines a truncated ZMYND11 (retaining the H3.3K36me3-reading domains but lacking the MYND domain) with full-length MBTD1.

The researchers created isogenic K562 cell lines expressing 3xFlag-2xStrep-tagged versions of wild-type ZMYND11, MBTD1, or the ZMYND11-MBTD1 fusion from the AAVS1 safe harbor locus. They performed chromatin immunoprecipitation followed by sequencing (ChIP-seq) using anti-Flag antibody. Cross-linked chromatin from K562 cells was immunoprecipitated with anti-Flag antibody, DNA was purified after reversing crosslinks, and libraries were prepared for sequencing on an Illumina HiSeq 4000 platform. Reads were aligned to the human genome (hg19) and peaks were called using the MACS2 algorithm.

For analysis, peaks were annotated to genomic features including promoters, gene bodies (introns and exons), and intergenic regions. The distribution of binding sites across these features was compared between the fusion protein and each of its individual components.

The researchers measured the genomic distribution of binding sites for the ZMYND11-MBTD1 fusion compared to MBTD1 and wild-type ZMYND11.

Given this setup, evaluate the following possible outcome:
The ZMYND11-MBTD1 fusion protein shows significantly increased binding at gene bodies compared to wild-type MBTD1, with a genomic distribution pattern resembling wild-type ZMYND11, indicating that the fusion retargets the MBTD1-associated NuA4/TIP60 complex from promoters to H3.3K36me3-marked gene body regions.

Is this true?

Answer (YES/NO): YES